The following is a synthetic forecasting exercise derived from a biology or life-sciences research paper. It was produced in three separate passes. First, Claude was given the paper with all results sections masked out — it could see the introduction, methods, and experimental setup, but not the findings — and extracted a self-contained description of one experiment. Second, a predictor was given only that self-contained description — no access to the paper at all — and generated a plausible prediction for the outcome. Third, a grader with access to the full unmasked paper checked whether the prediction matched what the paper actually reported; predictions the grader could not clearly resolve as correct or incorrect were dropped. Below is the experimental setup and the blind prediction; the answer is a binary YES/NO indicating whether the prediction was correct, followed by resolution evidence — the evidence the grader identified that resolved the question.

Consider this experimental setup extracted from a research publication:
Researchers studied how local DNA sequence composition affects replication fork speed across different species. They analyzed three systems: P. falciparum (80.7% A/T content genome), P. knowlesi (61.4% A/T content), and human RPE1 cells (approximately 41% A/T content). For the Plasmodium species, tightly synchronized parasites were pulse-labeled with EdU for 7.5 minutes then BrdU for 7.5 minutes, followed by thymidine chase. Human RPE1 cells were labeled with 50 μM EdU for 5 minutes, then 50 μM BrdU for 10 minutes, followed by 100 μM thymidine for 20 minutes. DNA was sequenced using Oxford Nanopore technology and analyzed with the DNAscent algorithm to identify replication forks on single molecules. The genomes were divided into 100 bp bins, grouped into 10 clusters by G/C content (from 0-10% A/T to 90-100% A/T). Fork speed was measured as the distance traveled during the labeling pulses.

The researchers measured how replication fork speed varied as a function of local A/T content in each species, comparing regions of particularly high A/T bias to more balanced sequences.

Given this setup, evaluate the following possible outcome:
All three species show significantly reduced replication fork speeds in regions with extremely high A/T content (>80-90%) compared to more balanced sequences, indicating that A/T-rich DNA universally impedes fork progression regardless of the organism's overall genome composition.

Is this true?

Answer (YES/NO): NO